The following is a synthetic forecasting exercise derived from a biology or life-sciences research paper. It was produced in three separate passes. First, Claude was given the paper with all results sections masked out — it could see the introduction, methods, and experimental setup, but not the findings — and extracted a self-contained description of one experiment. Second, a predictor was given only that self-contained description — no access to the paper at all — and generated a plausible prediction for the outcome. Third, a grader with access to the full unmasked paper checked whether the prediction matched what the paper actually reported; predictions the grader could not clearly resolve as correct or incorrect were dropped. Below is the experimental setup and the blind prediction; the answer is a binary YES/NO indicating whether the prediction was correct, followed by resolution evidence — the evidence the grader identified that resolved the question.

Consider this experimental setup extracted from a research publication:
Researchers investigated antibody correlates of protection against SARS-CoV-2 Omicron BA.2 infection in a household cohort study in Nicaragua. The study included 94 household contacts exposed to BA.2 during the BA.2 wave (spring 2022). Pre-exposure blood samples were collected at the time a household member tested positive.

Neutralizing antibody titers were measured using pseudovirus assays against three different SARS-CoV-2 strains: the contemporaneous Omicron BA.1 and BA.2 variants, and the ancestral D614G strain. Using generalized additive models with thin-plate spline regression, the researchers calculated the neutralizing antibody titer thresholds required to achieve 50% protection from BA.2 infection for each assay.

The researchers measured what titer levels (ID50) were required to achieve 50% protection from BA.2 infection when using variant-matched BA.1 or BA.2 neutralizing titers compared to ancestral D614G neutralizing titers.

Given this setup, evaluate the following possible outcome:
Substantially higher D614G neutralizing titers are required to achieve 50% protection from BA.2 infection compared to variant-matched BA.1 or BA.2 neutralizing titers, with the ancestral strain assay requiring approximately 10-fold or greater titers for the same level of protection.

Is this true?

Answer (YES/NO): NO